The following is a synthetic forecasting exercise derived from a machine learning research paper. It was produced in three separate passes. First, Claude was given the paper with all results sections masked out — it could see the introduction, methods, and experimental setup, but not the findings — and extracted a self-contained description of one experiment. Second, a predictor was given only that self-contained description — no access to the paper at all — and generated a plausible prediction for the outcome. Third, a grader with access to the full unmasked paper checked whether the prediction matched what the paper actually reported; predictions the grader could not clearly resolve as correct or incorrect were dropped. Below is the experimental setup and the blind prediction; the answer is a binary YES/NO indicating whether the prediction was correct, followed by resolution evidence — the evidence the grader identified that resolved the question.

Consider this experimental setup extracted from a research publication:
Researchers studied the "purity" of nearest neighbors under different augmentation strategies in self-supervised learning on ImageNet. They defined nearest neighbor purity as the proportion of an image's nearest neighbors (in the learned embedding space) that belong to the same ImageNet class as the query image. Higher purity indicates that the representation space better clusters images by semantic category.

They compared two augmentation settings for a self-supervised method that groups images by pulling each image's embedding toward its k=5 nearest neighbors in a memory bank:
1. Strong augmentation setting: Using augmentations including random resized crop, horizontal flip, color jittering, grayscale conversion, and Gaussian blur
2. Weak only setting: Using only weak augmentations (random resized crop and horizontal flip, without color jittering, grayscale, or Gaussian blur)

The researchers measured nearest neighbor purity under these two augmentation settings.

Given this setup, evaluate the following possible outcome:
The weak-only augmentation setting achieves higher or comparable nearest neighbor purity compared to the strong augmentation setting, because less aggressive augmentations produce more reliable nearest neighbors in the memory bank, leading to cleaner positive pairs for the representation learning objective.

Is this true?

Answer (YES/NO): YES